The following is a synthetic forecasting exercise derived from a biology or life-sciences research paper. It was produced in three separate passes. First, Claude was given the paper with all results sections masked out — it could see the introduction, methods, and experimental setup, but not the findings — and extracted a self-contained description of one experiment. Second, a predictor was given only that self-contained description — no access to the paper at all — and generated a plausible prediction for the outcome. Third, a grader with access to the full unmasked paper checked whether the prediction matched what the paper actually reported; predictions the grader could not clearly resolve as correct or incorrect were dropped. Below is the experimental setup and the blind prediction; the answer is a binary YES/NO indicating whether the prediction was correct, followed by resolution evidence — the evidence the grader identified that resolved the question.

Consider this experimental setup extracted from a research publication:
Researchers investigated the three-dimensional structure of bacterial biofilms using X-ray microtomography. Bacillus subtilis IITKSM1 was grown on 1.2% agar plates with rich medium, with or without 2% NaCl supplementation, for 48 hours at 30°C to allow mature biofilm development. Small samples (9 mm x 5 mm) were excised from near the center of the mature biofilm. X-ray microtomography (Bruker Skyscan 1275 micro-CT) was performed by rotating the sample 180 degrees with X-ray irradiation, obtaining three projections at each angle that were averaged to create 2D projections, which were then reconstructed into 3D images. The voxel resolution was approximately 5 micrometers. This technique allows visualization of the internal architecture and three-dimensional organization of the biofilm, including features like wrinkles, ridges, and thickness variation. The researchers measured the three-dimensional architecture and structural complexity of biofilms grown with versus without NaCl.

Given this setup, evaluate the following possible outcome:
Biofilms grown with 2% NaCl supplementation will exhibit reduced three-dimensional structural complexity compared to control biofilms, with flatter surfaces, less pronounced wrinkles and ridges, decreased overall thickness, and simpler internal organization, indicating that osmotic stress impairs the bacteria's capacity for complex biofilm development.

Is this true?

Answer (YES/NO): YES